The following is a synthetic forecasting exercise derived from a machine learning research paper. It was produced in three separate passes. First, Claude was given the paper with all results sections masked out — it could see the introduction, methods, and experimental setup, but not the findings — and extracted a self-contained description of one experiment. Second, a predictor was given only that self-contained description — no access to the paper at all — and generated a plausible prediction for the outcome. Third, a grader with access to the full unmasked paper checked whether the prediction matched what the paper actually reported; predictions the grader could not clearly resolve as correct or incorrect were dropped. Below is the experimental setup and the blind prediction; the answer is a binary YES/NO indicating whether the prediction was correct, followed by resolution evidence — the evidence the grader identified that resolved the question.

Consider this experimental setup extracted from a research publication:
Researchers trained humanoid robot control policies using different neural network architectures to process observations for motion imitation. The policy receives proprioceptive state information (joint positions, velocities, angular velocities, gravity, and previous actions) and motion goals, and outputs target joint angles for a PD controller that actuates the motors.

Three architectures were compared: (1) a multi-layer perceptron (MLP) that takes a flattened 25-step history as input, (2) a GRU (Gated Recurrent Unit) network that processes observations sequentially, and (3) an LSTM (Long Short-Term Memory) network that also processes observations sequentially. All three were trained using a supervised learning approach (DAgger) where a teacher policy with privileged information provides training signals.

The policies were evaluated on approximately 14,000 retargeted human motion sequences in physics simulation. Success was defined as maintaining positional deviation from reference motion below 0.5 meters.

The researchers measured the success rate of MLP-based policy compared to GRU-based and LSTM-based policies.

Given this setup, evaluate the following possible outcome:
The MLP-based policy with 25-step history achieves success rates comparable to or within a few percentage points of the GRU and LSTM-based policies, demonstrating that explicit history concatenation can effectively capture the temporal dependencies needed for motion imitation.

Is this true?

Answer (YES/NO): YES